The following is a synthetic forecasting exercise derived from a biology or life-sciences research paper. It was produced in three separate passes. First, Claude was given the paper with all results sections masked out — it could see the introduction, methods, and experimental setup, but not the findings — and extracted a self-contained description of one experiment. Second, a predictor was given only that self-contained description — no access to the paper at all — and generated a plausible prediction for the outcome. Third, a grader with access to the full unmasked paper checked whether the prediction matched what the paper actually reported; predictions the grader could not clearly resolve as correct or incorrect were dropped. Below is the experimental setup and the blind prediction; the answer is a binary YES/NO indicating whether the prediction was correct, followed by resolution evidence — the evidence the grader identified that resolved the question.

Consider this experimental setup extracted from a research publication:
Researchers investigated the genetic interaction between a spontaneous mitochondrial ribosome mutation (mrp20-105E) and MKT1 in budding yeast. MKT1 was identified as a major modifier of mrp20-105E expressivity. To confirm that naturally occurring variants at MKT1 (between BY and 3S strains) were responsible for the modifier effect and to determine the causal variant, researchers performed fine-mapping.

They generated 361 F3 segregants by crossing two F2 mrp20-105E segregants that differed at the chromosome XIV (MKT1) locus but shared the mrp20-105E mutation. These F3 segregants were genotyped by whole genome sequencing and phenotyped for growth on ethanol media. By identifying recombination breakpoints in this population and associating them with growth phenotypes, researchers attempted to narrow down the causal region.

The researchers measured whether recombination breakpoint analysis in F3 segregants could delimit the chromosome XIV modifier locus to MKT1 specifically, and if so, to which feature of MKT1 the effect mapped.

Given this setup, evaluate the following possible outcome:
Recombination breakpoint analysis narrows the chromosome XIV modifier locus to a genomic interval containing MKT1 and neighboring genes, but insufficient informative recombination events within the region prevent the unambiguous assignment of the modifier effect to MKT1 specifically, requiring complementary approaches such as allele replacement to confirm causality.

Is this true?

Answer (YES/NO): NO